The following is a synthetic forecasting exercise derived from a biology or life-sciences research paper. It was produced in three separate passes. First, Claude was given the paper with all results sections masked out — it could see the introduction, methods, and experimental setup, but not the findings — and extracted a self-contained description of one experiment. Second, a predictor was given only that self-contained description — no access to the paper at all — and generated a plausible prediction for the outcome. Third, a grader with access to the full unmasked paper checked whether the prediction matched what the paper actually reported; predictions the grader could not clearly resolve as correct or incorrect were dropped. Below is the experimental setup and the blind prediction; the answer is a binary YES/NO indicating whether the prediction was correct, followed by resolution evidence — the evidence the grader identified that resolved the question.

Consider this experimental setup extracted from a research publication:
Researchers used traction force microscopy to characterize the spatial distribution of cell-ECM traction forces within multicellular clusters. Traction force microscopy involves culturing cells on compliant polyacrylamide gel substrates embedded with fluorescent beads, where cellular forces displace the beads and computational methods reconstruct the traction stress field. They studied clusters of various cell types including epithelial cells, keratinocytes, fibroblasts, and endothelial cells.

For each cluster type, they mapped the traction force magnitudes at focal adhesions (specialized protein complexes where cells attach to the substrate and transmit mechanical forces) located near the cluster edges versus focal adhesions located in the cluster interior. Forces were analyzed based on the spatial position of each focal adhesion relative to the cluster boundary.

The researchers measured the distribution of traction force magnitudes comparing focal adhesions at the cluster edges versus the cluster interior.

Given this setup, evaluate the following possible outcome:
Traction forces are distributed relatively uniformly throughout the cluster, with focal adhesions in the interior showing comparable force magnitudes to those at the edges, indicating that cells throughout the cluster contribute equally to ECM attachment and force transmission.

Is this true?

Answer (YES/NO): NO